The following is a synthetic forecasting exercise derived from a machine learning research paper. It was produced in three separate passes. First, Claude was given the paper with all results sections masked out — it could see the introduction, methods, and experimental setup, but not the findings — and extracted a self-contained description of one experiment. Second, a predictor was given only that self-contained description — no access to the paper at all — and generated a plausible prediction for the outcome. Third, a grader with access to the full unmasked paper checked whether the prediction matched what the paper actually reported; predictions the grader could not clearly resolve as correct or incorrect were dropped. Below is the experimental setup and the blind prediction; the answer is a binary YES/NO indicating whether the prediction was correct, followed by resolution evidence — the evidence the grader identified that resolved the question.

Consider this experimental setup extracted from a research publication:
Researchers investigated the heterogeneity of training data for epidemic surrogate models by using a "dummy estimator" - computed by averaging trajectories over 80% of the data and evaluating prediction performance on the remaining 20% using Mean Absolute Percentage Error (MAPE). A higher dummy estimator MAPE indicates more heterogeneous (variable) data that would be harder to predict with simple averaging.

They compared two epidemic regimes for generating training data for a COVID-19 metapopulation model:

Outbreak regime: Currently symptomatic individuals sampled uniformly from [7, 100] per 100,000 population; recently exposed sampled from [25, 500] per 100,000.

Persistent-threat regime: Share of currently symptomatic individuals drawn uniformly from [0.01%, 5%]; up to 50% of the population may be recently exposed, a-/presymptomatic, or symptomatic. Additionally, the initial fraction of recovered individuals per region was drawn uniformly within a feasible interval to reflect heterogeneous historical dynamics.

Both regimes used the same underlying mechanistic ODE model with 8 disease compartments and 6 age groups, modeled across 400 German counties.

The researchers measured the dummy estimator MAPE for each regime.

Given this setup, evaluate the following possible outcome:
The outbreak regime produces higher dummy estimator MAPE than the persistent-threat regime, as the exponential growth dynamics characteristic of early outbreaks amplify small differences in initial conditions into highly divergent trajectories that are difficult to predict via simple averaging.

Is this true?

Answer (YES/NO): NO